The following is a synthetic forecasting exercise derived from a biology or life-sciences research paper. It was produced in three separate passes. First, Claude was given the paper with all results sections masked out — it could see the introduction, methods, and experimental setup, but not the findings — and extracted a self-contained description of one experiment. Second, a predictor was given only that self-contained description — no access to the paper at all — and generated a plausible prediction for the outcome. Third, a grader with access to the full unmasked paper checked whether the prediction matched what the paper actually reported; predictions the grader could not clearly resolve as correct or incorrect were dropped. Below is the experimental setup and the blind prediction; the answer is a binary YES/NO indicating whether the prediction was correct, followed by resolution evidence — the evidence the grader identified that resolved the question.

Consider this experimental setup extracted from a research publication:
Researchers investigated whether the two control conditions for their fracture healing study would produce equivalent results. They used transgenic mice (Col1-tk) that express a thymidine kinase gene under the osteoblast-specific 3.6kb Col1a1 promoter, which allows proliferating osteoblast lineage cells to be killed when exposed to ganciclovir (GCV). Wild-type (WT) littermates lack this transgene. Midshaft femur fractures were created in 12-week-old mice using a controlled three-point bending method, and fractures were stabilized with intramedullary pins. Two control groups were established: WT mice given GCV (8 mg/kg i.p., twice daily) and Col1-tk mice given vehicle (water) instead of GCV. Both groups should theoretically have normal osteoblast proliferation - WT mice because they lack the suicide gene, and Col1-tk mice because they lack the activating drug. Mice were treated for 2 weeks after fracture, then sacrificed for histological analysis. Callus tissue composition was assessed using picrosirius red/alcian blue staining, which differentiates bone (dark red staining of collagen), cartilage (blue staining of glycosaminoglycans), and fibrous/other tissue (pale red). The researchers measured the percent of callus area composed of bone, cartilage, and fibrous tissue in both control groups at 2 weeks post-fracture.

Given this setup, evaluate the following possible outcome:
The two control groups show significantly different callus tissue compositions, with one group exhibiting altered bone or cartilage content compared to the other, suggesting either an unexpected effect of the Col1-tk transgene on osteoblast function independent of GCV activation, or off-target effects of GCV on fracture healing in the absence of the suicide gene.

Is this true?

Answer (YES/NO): NO